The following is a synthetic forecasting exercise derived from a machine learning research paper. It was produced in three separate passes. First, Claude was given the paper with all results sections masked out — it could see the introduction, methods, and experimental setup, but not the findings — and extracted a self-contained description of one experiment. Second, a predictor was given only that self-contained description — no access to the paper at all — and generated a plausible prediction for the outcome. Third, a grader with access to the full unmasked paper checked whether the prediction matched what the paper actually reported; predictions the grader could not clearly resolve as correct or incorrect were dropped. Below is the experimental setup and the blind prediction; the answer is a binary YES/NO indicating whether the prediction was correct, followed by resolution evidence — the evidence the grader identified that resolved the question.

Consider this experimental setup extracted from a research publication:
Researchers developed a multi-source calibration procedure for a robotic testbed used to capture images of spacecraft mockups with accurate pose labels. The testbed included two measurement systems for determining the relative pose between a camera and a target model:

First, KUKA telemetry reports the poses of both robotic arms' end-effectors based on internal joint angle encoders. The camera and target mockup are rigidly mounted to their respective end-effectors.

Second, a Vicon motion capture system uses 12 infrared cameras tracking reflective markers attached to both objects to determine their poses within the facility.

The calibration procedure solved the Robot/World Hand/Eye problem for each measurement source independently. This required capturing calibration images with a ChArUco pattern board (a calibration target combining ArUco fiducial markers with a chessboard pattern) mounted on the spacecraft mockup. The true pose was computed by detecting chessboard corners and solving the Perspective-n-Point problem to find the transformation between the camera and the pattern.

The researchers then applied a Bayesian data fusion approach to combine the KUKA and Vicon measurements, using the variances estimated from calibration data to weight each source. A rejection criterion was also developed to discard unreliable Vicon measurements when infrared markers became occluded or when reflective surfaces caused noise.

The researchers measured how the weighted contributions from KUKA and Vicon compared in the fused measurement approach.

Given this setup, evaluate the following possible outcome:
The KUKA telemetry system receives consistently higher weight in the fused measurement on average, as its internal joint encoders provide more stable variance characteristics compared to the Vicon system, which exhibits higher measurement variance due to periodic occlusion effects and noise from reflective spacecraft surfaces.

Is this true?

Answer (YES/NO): NO